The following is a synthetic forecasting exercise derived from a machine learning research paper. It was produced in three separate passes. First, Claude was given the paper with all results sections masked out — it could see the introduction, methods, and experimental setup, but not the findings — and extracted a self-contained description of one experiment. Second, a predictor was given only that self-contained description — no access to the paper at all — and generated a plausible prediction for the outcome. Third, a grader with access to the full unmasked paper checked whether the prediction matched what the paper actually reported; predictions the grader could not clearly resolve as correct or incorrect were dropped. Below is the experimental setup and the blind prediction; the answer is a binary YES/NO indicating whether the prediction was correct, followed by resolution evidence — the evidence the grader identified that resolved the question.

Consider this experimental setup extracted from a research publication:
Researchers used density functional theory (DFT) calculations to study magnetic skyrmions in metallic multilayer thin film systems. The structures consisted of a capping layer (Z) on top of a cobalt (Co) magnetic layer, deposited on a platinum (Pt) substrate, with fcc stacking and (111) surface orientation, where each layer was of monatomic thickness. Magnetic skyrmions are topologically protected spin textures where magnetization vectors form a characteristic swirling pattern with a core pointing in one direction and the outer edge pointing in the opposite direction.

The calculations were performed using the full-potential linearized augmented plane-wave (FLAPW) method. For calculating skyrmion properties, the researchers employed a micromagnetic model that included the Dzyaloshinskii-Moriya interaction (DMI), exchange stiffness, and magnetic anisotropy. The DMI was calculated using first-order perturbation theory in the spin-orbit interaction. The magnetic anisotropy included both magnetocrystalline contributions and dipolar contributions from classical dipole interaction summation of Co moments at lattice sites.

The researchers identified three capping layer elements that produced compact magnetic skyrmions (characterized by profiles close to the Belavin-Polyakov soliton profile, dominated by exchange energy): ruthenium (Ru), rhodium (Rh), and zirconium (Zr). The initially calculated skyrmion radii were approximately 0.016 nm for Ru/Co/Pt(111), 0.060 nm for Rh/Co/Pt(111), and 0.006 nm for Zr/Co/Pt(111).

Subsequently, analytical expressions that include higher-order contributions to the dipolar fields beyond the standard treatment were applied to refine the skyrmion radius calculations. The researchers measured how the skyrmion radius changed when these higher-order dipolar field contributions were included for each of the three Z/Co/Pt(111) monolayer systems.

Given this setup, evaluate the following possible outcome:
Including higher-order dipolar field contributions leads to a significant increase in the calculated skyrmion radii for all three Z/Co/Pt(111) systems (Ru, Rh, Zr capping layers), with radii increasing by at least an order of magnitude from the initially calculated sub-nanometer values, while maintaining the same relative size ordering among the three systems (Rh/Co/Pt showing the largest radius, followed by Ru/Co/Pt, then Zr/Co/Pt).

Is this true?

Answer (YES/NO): NO